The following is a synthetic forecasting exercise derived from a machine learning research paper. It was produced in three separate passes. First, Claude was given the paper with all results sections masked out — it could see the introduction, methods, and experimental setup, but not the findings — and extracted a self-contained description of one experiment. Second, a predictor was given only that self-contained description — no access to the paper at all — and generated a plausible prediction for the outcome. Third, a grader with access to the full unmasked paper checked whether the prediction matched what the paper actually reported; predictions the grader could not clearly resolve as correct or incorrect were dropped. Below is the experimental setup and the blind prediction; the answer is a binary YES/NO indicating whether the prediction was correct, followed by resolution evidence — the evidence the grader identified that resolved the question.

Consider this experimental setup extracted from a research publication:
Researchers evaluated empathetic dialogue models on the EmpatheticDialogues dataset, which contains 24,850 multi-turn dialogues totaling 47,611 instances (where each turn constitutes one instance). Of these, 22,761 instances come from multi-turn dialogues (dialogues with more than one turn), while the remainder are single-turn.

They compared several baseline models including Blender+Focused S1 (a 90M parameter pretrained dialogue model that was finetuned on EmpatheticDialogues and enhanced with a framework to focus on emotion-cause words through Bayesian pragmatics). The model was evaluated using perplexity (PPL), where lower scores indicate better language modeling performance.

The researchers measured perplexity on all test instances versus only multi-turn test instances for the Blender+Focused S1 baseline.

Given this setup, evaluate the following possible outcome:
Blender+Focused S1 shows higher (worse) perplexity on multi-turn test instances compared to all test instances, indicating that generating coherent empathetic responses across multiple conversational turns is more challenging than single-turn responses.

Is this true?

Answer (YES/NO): YES